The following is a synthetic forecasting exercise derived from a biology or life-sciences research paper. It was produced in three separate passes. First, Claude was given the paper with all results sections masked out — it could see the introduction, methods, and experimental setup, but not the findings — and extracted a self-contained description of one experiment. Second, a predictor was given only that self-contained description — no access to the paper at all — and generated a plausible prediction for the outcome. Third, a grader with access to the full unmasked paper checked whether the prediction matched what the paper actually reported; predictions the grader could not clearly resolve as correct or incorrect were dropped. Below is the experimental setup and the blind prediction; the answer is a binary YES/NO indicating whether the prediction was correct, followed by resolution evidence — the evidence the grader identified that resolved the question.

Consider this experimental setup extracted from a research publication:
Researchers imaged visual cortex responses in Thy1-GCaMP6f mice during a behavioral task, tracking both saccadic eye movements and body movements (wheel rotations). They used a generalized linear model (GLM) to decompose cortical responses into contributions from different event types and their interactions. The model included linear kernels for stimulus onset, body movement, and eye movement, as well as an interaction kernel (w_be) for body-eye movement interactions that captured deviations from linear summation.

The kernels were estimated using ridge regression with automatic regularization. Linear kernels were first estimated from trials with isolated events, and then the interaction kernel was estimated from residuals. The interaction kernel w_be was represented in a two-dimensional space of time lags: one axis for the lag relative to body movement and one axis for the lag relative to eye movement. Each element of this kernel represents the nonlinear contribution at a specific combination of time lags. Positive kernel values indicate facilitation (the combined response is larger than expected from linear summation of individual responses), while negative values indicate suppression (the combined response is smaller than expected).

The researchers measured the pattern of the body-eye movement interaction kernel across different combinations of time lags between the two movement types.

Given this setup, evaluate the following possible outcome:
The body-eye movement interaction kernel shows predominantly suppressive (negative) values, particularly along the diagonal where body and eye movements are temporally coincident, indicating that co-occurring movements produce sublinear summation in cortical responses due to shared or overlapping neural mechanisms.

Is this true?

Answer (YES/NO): NO